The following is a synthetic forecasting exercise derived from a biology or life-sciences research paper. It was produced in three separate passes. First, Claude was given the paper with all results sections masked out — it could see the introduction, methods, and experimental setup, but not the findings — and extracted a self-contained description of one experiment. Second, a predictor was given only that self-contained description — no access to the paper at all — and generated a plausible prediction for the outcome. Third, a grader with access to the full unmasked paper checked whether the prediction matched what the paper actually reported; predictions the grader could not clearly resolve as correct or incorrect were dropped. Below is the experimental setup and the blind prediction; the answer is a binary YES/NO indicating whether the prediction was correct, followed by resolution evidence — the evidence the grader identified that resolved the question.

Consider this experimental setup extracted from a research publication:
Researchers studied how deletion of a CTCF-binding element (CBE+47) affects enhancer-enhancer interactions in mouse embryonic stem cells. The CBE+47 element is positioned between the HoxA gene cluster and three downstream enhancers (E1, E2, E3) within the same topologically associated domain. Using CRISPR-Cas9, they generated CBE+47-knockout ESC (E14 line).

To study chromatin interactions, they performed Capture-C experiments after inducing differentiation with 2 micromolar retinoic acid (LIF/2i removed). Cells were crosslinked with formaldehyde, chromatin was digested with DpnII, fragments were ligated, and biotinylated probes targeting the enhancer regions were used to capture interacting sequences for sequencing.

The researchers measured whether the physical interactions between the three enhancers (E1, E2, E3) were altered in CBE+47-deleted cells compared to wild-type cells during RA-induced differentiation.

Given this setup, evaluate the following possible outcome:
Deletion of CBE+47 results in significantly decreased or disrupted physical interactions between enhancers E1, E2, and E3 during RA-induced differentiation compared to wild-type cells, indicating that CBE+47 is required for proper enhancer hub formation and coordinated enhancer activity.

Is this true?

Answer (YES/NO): YES